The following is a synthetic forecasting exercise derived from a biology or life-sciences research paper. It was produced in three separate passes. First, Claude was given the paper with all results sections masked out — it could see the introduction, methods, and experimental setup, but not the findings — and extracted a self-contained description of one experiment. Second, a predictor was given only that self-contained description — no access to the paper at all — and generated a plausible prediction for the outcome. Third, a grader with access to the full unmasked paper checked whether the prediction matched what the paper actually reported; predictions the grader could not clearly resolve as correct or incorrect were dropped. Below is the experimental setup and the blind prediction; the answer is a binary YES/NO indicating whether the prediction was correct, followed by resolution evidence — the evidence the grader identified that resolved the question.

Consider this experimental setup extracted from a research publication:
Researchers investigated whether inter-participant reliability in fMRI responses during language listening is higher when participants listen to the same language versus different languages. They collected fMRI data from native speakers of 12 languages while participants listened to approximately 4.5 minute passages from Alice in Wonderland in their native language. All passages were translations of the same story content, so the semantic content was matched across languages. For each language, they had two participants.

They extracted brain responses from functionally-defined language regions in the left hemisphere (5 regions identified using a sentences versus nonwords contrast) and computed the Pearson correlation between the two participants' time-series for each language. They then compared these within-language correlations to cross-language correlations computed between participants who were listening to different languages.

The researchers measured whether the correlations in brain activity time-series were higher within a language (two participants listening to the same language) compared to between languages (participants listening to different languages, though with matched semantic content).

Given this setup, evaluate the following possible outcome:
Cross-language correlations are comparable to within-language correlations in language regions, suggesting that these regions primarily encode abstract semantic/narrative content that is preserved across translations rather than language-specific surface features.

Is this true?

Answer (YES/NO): NO